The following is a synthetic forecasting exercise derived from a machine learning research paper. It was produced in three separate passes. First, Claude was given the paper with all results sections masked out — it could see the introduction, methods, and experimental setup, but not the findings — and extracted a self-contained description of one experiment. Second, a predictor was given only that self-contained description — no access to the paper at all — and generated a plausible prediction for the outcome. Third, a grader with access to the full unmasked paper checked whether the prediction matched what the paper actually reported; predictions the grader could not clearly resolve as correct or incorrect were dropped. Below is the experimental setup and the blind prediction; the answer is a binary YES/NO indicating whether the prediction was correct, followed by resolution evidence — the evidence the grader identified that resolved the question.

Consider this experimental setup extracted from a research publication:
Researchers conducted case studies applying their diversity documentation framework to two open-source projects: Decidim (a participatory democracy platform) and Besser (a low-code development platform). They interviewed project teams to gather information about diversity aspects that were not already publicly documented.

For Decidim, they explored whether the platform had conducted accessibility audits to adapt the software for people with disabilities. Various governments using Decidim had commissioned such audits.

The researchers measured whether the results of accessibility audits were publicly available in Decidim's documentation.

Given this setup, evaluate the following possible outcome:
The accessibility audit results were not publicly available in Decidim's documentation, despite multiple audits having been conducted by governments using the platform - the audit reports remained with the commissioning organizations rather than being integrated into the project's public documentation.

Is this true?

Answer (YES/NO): YES